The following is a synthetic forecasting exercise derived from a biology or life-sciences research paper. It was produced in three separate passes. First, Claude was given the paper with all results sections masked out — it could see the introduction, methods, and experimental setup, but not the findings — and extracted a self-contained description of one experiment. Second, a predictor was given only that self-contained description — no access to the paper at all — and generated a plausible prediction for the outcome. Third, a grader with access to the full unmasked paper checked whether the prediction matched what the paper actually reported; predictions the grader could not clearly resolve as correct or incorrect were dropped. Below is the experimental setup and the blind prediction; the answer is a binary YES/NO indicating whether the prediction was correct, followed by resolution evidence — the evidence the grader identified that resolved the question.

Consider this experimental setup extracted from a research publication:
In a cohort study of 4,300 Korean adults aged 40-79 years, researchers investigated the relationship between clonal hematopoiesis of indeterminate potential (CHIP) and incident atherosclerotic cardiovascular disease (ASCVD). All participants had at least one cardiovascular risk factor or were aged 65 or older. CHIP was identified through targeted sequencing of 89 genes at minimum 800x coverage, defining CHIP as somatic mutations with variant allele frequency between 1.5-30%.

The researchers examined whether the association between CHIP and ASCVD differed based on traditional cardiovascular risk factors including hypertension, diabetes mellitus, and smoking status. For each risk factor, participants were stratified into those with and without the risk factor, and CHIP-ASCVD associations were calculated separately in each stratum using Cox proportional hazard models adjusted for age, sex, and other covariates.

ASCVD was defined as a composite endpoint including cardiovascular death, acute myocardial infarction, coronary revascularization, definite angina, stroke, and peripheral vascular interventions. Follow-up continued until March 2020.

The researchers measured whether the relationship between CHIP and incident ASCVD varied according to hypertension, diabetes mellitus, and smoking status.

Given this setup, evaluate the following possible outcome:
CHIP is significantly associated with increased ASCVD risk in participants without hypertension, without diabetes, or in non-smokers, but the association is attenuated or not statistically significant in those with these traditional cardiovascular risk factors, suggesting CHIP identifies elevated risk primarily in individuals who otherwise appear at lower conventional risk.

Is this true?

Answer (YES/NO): NO